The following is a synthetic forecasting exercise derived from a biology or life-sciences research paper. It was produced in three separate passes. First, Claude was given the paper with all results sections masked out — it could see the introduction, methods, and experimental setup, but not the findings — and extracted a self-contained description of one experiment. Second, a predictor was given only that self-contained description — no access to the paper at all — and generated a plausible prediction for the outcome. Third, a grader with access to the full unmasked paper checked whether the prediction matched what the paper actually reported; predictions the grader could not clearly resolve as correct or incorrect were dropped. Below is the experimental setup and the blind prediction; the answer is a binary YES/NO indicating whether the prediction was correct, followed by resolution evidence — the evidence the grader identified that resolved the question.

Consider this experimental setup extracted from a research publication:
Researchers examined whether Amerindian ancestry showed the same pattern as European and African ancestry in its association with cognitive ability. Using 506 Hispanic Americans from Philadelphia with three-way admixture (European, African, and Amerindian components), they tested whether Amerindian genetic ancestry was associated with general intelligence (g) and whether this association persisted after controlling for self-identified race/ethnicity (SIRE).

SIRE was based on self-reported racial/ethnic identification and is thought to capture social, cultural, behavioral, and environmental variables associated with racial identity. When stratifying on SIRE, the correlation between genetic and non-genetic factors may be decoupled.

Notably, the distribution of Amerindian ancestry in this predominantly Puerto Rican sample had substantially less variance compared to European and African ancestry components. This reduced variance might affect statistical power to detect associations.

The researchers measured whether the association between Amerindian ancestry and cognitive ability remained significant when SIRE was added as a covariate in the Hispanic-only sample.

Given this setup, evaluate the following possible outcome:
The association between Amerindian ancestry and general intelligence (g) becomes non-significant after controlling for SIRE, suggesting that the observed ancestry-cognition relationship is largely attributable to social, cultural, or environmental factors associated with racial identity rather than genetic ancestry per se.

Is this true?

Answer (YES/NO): NO